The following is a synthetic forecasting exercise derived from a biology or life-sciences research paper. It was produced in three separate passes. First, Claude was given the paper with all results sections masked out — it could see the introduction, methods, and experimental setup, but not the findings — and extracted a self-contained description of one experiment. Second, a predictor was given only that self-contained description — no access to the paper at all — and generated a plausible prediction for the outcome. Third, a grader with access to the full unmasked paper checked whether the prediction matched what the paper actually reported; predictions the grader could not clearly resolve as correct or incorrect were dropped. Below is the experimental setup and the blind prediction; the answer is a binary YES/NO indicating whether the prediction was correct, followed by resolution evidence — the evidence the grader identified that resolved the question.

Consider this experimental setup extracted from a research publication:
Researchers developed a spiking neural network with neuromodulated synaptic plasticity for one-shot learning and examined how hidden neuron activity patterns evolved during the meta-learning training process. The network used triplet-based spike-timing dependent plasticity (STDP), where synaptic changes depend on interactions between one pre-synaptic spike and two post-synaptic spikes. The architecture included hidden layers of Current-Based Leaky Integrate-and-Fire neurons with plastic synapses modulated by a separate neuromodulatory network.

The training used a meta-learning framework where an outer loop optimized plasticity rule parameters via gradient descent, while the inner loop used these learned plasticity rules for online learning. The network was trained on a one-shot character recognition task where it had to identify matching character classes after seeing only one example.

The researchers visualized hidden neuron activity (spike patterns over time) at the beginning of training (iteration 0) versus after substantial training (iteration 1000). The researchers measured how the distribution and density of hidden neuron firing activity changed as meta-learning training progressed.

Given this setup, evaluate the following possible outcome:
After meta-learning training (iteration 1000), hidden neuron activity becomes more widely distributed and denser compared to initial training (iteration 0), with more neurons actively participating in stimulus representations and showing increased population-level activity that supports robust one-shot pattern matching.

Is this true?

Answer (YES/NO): NO